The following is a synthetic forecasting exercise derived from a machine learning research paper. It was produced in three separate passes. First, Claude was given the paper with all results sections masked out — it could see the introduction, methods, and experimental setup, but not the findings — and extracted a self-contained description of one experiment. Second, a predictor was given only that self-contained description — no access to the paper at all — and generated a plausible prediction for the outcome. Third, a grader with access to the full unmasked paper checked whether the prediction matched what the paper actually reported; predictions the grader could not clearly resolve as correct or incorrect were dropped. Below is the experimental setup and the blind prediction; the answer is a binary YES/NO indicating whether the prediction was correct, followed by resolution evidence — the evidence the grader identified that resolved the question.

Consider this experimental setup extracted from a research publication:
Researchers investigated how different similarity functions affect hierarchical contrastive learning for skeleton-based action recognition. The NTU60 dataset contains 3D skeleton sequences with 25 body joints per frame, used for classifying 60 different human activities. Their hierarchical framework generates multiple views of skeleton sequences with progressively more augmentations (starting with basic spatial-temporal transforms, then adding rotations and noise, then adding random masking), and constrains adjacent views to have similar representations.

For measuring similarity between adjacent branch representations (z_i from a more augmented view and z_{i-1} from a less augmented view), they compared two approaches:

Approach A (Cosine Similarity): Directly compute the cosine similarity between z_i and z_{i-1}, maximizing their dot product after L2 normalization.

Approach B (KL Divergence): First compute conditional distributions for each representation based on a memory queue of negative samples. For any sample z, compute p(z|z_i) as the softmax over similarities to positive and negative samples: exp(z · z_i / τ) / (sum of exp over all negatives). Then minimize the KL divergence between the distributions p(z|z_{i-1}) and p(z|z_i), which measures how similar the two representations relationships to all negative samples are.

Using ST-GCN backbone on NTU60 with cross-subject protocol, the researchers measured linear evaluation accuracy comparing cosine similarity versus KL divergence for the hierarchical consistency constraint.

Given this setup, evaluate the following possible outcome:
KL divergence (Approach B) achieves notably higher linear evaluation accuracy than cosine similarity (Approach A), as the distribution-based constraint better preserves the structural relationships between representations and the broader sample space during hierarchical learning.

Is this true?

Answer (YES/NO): YES